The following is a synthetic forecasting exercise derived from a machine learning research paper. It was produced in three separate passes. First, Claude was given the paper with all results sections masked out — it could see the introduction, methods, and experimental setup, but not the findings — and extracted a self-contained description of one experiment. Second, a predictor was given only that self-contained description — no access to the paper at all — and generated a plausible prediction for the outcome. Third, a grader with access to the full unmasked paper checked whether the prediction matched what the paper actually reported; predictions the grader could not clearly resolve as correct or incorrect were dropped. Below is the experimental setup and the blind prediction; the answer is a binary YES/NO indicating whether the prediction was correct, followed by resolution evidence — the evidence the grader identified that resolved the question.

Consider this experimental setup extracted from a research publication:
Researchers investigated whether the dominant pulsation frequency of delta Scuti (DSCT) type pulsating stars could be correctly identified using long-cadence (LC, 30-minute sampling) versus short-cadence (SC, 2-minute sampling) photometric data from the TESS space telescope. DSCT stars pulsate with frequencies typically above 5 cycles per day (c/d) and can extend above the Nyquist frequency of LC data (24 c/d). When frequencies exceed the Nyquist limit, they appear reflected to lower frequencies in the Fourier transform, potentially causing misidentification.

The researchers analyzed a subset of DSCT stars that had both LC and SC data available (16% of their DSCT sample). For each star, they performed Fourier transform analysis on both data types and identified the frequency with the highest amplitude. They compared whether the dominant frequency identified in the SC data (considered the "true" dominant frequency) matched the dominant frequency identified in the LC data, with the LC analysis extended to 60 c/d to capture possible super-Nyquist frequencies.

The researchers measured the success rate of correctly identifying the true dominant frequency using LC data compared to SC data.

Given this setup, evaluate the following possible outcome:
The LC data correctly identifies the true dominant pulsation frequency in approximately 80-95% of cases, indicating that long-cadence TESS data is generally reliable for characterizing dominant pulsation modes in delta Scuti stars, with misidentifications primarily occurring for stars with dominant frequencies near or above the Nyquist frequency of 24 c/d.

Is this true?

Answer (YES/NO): NO